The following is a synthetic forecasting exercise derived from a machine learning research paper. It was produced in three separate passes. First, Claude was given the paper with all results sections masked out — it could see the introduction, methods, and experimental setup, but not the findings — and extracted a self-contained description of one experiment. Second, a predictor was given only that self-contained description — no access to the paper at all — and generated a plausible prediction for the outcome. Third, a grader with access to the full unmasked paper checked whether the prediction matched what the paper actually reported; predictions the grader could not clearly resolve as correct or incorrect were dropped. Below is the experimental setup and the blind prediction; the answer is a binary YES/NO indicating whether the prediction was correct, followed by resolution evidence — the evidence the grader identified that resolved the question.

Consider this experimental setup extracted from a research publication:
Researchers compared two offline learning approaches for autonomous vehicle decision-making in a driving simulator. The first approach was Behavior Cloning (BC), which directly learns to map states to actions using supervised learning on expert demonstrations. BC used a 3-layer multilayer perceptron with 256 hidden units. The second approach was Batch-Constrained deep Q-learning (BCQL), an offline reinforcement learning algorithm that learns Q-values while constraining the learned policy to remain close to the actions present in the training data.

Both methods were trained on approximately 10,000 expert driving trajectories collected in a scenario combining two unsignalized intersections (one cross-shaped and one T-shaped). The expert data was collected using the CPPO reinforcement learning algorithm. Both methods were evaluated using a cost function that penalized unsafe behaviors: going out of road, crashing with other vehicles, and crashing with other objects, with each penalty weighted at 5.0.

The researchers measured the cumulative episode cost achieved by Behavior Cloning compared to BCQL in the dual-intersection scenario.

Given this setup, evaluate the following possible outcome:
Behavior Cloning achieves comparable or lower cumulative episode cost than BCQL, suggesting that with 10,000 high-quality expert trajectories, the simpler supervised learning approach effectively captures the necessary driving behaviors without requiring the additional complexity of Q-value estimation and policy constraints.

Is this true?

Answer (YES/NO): NO